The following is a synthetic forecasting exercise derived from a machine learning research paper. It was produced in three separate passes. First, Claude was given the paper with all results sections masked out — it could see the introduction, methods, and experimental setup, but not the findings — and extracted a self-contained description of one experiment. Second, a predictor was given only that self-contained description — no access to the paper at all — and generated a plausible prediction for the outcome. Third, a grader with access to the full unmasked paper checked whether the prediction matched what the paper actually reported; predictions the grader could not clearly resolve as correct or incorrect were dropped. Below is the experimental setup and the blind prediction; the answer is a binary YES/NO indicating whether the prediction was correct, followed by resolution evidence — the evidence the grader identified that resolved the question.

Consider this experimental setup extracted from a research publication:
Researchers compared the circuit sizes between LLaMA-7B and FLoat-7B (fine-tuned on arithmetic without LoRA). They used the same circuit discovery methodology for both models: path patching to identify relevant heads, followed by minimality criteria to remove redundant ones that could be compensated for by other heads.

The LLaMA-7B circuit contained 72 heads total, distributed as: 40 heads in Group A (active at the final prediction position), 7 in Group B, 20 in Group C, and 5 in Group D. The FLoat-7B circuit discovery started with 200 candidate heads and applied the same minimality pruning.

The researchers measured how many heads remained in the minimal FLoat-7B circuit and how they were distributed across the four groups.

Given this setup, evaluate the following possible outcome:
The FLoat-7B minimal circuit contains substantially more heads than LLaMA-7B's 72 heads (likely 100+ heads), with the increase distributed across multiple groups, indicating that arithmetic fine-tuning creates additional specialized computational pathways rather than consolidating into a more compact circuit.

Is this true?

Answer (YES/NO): YES